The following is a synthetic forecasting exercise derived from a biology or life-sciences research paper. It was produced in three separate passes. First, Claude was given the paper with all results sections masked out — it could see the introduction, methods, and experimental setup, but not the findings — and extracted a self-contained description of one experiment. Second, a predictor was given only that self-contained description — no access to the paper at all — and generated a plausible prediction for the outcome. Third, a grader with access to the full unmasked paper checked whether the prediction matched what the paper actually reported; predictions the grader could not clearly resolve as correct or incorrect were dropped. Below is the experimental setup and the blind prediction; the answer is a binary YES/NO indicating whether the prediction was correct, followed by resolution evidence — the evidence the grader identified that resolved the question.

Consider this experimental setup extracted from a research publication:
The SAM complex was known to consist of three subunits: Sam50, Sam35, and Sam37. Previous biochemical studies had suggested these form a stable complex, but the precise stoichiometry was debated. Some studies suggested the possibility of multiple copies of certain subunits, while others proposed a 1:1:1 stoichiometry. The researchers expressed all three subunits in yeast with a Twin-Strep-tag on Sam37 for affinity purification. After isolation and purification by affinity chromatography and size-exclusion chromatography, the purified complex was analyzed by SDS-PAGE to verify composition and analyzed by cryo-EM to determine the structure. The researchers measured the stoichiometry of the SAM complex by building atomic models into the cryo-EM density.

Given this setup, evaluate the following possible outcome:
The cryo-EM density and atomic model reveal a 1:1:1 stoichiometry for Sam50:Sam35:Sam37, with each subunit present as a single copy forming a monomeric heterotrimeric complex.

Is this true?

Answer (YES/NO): YES